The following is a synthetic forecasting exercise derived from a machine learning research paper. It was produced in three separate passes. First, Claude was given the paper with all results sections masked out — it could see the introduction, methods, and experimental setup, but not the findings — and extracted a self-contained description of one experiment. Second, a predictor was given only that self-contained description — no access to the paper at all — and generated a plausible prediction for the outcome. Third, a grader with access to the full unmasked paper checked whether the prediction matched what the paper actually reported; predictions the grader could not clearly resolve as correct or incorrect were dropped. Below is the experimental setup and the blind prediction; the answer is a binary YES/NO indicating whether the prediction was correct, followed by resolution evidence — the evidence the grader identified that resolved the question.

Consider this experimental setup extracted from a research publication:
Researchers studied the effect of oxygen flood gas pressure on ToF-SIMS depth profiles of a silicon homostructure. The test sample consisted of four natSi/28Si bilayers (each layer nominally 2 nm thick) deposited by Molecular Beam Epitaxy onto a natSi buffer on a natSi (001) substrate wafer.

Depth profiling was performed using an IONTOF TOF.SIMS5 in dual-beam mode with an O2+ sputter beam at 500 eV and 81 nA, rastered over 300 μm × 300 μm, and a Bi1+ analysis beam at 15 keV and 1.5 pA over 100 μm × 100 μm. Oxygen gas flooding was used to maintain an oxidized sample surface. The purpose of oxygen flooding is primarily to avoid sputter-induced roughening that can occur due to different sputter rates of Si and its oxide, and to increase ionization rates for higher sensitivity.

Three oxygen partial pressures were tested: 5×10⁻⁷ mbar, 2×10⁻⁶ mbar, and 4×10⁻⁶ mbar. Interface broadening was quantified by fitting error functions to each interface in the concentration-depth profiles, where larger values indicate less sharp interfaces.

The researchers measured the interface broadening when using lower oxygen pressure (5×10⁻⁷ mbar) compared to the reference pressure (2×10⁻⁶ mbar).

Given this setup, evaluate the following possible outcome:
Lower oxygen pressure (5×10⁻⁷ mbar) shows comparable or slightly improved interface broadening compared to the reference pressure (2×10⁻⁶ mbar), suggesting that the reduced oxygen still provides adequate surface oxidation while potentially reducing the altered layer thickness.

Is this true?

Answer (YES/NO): NO